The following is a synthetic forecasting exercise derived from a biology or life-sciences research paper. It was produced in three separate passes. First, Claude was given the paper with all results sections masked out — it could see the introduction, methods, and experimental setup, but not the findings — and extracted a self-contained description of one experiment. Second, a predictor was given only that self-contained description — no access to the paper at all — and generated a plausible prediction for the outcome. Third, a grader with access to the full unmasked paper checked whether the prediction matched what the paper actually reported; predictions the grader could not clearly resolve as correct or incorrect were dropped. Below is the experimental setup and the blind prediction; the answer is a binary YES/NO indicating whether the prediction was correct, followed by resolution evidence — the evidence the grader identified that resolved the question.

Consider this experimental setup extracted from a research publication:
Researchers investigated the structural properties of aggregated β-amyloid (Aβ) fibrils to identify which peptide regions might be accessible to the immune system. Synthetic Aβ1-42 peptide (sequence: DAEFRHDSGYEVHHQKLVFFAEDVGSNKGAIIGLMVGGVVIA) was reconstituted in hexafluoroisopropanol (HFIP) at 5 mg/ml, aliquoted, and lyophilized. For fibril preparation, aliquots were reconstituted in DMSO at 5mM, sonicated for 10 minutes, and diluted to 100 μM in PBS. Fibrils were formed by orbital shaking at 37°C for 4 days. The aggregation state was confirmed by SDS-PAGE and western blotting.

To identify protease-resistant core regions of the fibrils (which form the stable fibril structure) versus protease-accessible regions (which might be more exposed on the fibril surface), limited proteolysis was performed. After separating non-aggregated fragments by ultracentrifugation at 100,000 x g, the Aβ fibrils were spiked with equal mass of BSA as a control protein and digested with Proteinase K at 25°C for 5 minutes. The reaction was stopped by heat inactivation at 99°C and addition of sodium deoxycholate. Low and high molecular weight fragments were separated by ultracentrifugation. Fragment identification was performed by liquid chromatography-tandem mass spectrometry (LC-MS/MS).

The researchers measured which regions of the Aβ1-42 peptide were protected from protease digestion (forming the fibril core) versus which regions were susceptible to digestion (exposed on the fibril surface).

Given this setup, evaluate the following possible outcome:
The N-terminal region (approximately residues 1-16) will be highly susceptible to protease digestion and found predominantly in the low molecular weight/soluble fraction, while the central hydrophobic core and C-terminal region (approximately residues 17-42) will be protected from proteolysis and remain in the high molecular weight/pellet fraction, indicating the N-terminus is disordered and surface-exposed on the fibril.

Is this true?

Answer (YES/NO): YES